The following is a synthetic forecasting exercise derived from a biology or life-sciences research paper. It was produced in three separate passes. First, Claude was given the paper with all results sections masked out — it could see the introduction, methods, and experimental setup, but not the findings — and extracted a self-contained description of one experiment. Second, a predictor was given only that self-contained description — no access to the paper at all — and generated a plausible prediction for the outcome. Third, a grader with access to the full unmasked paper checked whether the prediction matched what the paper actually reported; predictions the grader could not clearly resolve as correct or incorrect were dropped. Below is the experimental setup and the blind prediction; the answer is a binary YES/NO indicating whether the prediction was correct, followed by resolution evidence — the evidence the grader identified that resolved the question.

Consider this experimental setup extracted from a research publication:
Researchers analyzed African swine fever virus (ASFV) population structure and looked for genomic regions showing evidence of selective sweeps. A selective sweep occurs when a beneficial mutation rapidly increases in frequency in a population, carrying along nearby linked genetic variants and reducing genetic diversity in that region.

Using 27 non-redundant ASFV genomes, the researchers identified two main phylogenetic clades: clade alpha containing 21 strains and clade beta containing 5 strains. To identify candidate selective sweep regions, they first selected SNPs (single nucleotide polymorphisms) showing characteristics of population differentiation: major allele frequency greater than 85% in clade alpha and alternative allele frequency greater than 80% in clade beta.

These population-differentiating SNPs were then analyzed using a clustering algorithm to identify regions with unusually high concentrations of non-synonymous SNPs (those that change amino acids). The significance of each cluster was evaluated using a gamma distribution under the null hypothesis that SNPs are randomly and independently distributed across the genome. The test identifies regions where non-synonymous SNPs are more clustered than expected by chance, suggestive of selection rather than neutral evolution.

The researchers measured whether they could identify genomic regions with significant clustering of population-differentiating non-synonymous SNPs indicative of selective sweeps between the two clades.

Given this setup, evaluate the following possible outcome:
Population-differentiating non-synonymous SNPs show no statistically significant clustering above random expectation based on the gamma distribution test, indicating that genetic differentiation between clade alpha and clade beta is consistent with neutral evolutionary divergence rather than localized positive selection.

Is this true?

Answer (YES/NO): NO